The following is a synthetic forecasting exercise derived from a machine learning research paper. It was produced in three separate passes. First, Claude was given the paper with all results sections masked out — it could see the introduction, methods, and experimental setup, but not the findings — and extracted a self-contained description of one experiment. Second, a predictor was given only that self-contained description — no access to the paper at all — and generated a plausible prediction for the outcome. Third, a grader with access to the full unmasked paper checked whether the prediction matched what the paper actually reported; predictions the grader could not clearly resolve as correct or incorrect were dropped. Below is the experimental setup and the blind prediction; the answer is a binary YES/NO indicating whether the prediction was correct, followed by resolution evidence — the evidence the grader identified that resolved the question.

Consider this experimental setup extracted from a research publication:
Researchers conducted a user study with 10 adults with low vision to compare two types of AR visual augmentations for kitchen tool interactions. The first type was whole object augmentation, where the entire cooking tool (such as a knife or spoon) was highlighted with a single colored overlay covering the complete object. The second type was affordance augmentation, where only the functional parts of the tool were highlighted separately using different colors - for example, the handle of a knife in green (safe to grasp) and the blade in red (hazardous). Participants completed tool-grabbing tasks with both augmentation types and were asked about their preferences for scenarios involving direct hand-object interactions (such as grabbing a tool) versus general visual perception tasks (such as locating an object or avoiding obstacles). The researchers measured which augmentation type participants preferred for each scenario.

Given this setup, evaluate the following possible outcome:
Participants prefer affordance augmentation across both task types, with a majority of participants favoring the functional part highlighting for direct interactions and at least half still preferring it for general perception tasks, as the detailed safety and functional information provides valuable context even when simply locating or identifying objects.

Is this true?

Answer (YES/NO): NO